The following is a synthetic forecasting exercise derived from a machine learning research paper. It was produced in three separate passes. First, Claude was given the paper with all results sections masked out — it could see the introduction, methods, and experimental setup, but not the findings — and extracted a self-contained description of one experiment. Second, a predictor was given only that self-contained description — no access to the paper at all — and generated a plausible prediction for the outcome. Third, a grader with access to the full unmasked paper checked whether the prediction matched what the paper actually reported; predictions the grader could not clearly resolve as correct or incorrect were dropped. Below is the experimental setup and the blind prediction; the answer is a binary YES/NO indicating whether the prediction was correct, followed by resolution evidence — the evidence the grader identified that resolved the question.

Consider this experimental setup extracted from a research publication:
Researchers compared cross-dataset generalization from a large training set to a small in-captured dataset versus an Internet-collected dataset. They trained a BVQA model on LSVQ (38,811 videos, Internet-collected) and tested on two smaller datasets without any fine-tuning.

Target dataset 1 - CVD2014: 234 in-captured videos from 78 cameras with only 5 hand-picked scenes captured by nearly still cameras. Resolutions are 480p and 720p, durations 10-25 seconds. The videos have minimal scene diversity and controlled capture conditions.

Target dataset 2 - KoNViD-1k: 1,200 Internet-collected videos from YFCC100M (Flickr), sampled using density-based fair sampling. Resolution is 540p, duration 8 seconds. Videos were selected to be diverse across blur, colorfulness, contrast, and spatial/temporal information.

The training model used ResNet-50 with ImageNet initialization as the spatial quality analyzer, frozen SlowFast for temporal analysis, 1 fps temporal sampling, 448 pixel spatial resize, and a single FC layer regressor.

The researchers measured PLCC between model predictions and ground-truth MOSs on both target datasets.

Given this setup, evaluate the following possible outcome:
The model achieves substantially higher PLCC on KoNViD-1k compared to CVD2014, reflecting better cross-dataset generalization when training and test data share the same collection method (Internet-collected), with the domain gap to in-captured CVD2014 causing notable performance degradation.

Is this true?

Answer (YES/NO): NO